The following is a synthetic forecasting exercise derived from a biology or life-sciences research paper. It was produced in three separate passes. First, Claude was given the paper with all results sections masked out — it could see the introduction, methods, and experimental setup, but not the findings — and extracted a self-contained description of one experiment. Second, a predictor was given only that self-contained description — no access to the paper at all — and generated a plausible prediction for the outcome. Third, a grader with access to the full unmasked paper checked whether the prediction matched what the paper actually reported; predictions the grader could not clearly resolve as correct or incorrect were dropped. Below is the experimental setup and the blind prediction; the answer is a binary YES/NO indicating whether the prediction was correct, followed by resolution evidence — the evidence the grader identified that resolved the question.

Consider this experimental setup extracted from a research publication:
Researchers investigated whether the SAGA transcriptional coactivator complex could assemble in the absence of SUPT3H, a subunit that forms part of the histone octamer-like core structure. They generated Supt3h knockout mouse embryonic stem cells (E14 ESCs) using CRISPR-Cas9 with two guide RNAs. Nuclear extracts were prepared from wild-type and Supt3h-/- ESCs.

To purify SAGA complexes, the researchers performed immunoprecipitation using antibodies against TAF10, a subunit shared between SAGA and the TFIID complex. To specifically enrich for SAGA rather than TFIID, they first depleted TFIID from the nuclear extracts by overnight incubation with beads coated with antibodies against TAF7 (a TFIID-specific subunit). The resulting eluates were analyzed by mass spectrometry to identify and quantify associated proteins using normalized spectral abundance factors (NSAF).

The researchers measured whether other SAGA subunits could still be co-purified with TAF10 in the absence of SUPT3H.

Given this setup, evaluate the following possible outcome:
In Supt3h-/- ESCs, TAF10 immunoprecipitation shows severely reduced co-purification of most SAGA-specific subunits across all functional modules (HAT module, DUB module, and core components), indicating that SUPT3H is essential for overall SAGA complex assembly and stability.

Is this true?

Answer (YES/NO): NO